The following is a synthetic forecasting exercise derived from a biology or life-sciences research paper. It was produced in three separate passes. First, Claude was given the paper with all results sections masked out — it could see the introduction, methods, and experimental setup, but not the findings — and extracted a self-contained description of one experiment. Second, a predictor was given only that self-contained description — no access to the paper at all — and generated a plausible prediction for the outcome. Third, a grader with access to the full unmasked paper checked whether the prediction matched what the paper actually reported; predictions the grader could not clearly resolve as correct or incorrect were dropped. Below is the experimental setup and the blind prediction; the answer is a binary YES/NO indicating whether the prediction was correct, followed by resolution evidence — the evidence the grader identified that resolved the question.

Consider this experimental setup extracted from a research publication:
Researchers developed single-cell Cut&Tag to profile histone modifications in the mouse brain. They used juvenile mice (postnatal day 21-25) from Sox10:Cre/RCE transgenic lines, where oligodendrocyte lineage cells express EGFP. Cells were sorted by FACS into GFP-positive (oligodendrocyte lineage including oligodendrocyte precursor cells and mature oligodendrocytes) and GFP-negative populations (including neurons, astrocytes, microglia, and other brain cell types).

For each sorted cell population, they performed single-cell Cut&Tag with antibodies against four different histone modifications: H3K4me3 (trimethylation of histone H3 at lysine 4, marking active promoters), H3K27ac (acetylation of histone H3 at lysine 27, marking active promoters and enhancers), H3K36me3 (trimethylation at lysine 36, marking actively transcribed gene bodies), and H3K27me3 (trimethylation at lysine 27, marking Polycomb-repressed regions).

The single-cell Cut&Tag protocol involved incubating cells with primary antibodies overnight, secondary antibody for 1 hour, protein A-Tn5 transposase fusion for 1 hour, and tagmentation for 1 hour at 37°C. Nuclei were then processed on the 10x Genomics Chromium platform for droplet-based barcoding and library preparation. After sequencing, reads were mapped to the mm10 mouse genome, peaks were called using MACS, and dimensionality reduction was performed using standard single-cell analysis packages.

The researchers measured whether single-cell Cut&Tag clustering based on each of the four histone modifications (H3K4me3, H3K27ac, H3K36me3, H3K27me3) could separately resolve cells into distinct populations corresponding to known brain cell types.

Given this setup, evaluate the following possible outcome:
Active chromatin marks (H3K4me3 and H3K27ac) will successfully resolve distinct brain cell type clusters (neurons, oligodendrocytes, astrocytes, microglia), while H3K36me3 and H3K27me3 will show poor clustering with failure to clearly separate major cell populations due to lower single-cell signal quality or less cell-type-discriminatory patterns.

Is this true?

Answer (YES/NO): NO